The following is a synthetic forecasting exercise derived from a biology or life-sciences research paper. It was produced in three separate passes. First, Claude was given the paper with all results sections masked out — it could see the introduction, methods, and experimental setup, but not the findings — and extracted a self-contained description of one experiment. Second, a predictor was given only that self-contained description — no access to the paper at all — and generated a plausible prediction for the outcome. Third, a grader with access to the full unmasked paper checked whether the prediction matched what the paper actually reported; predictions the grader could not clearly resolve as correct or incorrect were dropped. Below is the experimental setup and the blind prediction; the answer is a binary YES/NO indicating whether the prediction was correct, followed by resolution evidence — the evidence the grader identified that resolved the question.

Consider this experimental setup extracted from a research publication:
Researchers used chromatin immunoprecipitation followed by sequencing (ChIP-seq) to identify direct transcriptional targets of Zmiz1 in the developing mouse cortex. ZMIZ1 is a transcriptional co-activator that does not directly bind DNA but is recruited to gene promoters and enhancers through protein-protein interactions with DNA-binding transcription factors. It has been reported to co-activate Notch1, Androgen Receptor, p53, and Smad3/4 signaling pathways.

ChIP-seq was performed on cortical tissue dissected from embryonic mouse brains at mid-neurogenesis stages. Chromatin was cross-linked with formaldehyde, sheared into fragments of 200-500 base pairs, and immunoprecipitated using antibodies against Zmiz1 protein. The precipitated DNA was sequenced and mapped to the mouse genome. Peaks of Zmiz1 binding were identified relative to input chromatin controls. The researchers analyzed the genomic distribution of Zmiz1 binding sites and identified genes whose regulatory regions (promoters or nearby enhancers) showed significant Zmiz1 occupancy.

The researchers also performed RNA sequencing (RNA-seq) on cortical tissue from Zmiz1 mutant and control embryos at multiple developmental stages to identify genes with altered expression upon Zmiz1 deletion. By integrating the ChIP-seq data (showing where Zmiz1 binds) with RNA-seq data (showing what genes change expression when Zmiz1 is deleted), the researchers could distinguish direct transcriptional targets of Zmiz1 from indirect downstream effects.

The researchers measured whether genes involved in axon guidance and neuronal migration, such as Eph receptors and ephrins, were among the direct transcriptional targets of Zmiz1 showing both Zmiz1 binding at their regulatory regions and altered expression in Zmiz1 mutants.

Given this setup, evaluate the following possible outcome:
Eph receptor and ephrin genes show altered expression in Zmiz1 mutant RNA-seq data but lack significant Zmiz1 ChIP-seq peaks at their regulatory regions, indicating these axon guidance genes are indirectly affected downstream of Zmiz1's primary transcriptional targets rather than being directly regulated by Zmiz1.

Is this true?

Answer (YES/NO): NO